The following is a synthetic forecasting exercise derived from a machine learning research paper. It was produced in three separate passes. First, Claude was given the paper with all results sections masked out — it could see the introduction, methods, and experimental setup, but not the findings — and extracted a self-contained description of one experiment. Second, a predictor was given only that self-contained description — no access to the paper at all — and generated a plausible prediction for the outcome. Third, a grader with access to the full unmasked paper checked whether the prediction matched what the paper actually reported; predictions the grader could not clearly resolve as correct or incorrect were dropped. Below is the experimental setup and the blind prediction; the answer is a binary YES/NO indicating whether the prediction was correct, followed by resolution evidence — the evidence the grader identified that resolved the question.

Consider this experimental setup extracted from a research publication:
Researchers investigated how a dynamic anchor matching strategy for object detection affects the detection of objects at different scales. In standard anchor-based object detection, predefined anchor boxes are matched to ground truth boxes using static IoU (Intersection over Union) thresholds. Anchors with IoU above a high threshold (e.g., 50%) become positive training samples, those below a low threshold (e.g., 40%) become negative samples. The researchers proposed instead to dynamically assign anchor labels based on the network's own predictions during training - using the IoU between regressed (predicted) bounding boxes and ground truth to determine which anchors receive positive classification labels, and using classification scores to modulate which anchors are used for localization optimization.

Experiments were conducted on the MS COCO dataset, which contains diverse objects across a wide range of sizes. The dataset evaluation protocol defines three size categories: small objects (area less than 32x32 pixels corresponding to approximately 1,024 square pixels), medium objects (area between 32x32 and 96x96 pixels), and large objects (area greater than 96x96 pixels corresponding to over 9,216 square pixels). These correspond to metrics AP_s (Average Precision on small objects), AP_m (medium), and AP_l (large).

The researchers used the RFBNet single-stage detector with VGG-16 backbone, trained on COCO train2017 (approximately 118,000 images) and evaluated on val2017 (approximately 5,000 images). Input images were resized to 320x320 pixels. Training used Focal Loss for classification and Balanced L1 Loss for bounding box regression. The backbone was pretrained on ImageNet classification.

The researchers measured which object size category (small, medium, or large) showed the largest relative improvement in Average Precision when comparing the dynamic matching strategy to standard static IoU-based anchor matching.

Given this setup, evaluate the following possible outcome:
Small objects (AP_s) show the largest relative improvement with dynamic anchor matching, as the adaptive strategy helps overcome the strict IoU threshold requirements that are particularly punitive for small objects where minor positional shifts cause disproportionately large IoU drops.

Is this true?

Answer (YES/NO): NO